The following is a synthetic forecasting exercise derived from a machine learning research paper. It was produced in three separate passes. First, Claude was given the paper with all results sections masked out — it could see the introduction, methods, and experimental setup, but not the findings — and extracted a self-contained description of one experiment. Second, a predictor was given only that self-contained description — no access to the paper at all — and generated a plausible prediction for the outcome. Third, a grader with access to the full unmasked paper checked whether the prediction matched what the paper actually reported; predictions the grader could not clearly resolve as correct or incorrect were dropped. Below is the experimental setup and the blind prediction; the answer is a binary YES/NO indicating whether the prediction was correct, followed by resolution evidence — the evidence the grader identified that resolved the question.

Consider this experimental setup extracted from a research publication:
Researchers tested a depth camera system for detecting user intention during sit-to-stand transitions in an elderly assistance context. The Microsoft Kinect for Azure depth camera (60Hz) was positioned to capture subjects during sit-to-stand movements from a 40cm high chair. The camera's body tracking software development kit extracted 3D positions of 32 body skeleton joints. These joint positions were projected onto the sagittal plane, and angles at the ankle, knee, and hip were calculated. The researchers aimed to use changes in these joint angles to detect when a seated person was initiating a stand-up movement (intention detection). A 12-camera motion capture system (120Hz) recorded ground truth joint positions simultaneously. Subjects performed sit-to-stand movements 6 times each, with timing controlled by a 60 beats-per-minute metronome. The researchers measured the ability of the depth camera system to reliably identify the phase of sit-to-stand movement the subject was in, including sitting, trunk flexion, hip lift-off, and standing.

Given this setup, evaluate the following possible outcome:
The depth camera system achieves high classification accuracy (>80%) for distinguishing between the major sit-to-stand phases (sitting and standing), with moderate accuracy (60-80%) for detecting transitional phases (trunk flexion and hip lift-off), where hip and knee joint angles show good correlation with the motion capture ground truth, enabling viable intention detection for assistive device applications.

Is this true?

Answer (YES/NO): NO